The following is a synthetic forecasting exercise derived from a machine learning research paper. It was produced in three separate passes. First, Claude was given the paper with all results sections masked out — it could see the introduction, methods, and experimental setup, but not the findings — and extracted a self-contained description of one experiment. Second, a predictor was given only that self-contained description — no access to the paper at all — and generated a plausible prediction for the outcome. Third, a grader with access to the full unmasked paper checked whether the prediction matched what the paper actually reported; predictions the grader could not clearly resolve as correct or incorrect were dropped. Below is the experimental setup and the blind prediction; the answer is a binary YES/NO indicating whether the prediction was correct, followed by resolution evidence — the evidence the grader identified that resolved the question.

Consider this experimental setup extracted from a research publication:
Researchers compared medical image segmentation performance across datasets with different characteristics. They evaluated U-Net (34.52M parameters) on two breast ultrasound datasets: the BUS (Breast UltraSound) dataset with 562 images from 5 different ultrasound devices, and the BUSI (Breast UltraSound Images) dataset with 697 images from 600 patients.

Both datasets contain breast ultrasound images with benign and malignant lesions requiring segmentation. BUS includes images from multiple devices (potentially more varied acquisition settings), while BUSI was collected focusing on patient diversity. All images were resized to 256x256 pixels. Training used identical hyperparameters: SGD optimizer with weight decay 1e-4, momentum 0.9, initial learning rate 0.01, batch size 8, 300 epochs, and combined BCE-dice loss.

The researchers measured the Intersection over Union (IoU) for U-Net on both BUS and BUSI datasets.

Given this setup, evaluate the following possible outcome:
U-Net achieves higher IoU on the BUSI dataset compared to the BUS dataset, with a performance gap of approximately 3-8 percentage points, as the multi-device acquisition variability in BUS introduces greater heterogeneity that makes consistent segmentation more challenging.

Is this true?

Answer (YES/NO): NO